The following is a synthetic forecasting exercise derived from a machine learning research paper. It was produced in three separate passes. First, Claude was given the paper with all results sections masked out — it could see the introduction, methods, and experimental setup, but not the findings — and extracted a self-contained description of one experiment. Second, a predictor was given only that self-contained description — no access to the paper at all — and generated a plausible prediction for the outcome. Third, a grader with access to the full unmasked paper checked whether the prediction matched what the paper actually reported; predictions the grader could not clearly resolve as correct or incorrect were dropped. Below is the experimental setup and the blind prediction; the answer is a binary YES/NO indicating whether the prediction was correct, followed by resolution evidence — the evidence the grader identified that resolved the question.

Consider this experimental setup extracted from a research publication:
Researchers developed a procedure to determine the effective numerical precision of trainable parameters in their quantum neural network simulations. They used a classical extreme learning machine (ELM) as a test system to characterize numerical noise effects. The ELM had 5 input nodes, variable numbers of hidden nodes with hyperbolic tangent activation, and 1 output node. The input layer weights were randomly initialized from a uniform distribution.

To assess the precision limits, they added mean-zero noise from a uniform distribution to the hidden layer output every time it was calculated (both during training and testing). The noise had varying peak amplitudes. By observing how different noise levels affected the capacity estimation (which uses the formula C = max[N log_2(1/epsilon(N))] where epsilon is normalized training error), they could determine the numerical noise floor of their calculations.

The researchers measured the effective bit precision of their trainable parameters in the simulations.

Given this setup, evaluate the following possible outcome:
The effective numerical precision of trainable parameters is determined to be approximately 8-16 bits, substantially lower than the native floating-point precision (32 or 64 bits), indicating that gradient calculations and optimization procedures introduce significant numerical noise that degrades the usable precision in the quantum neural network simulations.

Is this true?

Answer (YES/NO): NO